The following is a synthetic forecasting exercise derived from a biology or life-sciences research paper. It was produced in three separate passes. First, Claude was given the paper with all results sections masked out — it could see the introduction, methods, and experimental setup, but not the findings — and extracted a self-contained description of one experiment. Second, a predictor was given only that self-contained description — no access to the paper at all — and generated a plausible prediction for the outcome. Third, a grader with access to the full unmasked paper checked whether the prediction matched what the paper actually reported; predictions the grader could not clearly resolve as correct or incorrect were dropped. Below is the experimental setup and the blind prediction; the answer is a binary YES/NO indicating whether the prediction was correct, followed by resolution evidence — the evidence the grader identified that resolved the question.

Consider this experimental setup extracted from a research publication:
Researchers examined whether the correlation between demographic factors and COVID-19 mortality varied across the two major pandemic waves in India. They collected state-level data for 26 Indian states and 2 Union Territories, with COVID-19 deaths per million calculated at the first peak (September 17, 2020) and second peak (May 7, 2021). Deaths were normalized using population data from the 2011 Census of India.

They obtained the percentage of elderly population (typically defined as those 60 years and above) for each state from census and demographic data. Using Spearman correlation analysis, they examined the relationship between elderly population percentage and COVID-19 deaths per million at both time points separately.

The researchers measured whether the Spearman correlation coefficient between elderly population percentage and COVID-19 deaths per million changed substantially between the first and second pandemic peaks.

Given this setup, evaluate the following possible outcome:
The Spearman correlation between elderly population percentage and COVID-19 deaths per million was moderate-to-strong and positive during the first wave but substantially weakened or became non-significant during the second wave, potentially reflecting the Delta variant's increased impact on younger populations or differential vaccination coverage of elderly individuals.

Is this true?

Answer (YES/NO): NO